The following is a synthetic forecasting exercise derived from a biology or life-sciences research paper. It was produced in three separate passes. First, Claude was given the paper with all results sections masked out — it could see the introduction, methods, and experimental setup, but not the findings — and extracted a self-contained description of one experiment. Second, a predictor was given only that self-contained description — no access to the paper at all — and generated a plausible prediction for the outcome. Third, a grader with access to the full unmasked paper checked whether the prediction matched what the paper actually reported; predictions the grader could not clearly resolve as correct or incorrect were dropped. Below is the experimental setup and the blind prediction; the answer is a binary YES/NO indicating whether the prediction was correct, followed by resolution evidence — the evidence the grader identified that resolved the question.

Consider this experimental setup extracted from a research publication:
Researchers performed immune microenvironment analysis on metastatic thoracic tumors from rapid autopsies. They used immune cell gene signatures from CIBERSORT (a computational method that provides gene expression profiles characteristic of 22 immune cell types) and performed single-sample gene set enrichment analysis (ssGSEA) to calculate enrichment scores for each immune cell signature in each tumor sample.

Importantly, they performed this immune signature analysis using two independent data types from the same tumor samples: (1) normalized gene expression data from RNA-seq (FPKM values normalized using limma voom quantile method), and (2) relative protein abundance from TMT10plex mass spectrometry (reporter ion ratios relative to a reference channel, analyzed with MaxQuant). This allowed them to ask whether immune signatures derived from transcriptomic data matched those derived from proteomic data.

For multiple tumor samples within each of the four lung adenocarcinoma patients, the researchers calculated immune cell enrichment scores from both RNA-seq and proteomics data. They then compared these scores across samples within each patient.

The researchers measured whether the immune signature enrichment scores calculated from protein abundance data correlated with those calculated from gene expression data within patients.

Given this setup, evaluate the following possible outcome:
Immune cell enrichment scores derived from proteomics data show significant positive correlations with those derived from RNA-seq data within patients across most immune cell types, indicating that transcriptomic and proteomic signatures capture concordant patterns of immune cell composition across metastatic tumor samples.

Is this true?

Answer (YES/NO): NO